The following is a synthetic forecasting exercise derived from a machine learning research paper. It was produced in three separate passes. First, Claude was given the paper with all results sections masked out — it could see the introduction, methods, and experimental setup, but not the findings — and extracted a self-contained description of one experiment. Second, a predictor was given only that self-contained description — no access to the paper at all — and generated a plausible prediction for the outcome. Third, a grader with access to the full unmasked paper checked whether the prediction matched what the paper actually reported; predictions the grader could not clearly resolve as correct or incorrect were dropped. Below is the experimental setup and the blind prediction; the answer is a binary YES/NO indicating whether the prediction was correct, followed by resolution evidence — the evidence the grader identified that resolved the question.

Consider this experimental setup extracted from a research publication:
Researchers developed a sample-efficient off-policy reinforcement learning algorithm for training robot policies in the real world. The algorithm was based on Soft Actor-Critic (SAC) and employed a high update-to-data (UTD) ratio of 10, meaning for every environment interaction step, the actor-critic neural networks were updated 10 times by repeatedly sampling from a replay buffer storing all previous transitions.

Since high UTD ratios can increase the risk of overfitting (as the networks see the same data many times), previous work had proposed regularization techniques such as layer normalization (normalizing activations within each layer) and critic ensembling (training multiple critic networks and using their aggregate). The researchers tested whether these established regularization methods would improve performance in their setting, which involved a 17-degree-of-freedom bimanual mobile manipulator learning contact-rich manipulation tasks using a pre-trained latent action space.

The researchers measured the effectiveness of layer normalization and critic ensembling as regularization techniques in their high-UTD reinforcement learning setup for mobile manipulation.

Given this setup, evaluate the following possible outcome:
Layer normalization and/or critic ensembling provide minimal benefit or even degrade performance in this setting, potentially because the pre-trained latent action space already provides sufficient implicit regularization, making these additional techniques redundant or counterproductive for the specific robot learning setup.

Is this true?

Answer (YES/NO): YES